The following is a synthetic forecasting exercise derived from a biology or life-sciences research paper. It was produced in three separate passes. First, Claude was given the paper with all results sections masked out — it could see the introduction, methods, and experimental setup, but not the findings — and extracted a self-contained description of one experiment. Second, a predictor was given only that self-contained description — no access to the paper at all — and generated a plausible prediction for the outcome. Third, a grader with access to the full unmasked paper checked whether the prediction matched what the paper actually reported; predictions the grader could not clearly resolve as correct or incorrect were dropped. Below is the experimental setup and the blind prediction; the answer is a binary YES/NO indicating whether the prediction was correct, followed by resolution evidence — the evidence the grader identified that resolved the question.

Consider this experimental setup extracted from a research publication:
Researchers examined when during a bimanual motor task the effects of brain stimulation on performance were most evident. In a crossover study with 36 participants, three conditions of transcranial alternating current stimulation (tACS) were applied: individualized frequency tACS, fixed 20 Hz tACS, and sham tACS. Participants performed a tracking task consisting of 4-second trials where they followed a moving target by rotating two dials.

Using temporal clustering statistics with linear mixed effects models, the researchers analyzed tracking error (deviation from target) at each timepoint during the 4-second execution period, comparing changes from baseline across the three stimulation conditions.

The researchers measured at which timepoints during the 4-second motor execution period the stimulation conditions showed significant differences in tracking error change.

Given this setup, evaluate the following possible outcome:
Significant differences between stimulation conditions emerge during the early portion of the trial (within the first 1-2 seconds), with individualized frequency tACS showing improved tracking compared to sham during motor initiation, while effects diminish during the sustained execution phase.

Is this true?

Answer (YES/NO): NO